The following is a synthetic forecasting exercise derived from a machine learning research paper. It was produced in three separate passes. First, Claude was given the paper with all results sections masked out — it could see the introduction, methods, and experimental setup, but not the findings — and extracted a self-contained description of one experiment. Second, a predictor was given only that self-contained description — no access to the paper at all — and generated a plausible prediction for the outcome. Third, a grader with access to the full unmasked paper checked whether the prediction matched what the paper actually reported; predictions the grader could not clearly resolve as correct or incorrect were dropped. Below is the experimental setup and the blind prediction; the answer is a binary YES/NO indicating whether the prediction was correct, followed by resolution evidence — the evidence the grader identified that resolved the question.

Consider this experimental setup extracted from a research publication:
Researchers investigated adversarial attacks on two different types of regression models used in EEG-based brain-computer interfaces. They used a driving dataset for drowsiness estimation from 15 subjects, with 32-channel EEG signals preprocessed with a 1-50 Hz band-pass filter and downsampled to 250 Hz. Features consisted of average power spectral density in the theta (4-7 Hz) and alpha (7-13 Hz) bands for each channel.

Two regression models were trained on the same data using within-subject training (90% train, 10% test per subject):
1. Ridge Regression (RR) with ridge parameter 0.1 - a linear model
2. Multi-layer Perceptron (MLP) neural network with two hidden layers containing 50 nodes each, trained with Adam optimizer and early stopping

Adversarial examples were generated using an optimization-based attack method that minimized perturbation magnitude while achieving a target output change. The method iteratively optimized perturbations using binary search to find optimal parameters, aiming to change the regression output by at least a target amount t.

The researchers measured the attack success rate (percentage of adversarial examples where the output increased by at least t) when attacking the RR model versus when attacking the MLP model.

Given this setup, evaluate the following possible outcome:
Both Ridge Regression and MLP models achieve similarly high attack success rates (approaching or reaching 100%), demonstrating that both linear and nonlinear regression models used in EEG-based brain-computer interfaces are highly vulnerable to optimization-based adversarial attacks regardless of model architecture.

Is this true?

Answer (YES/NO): YES